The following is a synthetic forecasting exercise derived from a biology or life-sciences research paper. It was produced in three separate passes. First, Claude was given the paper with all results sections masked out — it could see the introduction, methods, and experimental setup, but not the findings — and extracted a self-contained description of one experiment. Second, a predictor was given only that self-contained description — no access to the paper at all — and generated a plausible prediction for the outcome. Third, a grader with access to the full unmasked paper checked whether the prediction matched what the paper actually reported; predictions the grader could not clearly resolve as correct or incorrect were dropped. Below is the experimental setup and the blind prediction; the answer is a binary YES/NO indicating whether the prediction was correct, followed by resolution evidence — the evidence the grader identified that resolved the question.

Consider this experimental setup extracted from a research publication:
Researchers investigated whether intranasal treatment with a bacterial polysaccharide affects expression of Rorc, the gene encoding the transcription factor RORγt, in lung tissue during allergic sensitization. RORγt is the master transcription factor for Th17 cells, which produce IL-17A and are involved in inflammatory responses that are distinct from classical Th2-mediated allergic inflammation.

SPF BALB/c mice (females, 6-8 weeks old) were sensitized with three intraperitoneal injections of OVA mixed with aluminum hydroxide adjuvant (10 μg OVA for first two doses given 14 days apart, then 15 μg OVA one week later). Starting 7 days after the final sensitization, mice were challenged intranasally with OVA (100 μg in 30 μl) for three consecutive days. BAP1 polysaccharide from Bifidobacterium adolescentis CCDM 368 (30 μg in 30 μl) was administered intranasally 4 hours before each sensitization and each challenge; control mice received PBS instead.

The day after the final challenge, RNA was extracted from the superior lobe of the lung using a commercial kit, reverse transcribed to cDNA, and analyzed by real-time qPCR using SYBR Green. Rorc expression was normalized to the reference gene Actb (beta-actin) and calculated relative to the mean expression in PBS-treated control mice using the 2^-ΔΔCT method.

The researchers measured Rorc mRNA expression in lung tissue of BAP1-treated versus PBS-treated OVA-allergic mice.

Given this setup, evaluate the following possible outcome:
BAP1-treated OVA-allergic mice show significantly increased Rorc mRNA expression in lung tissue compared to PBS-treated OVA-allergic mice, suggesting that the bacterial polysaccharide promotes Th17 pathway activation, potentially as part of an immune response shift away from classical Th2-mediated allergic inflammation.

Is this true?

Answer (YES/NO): NO